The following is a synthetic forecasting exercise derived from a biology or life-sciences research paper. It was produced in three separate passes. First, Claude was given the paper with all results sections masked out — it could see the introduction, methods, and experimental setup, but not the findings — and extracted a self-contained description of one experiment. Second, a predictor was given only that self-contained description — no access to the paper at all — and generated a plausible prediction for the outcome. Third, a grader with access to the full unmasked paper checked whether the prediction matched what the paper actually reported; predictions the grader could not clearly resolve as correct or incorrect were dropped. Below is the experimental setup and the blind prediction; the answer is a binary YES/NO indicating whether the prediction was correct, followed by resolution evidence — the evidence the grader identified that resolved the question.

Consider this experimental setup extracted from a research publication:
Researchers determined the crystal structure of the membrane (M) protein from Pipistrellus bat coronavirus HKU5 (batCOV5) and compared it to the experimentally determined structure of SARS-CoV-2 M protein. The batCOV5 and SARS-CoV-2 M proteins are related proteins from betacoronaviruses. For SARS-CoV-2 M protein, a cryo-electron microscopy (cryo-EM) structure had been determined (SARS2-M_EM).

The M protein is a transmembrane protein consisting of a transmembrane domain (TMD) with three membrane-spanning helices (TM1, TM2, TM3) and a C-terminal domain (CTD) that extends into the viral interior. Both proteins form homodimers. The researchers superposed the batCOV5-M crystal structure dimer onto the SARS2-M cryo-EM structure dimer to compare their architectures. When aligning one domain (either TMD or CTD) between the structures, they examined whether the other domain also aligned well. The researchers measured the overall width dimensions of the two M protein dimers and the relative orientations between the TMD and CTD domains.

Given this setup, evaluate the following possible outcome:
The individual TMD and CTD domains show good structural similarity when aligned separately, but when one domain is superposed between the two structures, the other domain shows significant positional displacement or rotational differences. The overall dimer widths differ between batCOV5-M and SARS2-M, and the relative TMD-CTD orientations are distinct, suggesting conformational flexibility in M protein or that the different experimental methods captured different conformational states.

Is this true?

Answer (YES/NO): NO